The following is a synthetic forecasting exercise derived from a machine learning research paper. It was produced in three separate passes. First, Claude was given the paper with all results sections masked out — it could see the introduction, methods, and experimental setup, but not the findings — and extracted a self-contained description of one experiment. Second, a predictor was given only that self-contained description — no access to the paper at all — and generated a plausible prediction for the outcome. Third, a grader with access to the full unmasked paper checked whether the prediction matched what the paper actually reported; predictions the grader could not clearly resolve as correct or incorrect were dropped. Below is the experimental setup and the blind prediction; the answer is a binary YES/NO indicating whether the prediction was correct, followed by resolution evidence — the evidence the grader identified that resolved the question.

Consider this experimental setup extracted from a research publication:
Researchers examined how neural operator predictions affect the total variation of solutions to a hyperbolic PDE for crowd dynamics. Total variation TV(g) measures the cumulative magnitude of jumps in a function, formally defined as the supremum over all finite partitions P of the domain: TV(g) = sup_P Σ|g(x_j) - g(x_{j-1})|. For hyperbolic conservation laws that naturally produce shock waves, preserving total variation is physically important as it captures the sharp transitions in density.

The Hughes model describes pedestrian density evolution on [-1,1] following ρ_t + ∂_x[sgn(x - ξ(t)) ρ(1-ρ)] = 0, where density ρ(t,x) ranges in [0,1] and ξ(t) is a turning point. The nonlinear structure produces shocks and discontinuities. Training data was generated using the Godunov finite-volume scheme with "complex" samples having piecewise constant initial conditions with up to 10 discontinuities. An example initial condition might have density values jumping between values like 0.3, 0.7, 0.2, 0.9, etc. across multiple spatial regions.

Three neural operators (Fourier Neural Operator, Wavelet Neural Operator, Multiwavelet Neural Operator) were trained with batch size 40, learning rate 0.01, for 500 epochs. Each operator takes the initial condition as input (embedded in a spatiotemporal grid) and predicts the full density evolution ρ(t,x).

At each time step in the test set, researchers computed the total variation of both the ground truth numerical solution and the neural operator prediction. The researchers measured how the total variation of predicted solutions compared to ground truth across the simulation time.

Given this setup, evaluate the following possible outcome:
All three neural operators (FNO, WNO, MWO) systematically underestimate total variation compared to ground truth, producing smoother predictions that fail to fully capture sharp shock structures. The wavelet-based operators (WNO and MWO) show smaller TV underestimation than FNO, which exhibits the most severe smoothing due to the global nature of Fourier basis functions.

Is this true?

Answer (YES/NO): NO